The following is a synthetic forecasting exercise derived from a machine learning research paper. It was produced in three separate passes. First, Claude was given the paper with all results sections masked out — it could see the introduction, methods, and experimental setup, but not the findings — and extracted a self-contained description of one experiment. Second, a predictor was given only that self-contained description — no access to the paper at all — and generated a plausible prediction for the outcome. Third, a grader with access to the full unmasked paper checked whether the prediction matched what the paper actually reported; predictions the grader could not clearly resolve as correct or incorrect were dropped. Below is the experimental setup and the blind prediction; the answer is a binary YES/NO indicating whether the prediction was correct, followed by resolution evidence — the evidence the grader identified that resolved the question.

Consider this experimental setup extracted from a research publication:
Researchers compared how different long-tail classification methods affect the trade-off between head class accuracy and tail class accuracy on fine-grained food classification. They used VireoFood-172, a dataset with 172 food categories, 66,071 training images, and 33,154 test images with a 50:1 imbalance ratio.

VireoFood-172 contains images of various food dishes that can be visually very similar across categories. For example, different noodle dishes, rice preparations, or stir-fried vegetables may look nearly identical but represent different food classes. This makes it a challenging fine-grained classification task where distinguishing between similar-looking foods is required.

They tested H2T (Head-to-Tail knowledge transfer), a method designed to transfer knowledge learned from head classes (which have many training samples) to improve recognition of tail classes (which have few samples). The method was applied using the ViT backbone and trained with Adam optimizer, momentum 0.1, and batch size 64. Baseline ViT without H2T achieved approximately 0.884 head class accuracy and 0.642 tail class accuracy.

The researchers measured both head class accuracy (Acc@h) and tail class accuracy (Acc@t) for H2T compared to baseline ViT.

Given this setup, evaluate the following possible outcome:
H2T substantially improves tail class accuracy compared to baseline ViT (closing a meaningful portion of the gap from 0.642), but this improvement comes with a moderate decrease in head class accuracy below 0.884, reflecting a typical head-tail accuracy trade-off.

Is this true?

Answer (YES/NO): NO